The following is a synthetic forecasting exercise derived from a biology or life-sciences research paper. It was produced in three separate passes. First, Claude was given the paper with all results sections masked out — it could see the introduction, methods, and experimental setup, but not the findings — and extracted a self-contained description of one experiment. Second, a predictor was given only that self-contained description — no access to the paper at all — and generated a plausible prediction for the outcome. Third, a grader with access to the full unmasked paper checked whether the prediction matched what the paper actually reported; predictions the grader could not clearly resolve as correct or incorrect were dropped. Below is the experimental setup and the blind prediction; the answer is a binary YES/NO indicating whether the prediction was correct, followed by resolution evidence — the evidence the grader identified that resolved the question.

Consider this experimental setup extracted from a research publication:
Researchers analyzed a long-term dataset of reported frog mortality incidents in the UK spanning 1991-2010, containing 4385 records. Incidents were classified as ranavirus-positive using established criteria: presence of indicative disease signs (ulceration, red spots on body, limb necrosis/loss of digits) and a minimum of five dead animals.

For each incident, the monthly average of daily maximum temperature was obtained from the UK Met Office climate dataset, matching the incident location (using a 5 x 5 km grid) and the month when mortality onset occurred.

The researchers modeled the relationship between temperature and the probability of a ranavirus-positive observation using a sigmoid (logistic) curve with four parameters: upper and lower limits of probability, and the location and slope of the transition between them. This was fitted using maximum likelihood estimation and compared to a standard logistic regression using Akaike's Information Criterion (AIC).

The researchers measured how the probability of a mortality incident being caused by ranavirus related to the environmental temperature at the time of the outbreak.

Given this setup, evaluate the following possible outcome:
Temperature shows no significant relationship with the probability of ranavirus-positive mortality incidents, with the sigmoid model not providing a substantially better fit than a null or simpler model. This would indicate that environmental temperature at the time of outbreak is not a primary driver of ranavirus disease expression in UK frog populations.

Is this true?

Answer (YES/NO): NO